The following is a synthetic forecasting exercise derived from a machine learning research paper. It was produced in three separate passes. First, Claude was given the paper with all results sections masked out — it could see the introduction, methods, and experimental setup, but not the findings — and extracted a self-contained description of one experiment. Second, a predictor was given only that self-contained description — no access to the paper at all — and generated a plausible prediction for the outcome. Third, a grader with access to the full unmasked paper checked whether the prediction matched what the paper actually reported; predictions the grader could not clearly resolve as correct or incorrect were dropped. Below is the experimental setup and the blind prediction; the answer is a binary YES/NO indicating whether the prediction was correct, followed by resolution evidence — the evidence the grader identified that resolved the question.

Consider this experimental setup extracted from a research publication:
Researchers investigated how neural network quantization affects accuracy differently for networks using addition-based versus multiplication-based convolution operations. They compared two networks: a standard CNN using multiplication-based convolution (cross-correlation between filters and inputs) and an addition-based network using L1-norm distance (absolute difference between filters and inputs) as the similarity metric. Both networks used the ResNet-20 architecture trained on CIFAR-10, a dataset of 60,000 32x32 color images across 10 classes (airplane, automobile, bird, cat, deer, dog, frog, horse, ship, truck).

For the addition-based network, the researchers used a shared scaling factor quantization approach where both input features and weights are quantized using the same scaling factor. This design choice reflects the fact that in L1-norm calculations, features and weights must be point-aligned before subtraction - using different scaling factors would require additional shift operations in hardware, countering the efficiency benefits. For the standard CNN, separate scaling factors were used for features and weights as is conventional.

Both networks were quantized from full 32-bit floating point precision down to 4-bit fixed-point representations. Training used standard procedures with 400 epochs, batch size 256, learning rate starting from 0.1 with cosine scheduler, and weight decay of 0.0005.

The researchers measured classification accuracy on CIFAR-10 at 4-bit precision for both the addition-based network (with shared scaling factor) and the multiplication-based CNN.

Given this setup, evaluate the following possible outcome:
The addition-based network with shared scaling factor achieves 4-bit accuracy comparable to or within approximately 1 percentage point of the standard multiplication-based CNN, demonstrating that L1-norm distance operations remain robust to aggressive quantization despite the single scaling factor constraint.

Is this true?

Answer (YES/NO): NO